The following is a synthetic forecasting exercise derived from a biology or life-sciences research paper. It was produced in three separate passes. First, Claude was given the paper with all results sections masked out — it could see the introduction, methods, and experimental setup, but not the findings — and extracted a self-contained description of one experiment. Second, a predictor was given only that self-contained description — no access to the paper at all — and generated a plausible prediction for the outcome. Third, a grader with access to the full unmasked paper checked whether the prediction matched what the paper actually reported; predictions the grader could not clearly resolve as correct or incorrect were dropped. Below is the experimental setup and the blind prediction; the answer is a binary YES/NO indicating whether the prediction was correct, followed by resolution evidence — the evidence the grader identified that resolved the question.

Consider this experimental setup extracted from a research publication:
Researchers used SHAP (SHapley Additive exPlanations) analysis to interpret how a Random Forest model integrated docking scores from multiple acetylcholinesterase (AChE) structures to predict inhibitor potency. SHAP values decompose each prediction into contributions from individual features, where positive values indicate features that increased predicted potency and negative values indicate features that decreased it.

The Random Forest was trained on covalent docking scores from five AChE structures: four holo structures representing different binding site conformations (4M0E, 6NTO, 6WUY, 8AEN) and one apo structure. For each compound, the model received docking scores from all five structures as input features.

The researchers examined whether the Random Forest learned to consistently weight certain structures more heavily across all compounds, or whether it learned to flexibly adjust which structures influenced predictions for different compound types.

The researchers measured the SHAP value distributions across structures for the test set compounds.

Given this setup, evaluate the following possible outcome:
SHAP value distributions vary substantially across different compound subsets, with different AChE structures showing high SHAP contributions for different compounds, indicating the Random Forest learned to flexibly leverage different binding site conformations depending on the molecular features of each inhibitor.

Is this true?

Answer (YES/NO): YES